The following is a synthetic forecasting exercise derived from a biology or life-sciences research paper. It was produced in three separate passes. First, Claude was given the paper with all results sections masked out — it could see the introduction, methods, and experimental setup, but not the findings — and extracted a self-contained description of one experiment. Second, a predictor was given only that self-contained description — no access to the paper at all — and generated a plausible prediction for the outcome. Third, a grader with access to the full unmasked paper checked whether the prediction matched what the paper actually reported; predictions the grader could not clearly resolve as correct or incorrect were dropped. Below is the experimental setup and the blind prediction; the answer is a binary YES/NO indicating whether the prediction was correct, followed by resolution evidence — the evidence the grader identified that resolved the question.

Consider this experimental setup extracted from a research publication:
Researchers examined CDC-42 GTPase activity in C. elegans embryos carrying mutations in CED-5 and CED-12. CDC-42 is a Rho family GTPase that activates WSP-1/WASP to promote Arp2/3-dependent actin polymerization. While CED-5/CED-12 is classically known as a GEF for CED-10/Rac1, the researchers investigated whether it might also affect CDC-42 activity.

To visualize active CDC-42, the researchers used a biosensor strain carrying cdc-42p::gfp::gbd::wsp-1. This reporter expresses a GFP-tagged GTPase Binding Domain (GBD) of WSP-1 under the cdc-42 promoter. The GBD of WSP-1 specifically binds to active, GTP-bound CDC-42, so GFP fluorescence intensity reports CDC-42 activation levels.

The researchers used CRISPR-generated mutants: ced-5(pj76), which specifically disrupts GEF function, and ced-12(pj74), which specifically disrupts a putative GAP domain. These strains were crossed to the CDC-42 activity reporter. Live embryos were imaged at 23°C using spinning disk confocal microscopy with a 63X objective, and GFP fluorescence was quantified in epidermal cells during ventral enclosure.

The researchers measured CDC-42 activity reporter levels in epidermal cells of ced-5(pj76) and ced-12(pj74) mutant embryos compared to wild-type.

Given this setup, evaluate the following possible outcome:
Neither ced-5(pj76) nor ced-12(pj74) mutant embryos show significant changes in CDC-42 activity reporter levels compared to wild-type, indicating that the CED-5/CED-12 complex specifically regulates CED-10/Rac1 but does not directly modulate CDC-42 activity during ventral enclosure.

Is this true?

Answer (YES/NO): NO